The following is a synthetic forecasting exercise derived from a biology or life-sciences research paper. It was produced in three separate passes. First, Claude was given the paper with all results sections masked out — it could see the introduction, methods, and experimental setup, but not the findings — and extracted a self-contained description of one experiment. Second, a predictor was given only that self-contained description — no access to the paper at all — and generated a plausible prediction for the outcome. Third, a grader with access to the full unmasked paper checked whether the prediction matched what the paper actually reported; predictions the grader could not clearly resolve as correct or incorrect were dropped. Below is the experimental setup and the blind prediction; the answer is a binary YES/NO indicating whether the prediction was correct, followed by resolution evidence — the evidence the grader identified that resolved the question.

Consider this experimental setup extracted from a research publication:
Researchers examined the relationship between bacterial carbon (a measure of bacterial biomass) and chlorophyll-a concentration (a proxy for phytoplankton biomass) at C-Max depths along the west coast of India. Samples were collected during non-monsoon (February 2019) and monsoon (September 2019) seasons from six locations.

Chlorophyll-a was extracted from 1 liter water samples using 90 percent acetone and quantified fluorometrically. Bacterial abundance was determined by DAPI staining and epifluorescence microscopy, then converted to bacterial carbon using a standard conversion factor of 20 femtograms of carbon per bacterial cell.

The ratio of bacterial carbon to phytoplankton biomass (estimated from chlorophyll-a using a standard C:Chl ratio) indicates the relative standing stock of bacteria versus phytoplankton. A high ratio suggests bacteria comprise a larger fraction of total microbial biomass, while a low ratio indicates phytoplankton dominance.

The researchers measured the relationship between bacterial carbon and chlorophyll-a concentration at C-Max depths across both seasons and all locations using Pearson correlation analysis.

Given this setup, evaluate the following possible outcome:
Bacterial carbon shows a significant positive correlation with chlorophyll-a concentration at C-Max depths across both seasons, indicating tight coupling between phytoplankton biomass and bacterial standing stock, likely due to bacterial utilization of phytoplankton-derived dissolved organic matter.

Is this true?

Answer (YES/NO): NO